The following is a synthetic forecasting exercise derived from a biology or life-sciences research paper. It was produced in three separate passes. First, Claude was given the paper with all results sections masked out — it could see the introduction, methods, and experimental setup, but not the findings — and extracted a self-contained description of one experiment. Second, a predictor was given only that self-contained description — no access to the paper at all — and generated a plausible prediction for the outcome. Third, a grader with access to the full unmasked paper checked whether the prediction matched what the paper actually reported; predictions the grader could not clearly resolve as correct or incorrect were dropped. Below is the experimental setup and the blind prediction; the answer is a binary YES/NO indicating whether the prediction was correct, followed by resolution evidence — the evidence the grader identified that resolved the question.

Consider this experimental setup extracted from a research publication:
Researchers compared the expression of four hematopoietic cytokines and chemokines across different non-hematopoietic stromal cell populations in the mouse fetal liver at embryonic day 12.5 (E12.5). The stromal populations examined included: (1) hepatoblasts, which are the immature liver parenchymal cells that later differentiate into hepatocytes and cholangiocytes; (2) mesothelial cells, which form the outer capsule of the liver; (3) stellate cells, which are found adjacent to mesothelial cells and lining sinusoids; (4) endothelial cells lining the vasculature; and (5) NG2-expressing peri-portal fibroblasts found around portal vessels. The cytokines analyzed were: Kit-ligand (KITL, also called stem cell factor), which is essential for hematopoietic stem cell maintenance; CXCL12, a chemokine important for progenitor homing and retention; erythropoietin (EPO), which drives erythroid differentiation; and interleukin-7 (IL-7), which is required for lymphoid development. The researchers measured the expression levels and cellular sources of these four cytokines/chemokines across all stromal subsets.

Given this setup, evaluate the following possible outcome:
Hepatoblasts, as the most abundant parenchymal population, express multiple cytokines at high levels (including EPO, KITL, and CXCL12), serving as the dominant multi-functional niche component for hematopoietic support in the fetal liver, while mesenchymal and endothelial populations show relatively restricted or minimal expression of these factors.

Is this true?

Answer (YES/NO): NO